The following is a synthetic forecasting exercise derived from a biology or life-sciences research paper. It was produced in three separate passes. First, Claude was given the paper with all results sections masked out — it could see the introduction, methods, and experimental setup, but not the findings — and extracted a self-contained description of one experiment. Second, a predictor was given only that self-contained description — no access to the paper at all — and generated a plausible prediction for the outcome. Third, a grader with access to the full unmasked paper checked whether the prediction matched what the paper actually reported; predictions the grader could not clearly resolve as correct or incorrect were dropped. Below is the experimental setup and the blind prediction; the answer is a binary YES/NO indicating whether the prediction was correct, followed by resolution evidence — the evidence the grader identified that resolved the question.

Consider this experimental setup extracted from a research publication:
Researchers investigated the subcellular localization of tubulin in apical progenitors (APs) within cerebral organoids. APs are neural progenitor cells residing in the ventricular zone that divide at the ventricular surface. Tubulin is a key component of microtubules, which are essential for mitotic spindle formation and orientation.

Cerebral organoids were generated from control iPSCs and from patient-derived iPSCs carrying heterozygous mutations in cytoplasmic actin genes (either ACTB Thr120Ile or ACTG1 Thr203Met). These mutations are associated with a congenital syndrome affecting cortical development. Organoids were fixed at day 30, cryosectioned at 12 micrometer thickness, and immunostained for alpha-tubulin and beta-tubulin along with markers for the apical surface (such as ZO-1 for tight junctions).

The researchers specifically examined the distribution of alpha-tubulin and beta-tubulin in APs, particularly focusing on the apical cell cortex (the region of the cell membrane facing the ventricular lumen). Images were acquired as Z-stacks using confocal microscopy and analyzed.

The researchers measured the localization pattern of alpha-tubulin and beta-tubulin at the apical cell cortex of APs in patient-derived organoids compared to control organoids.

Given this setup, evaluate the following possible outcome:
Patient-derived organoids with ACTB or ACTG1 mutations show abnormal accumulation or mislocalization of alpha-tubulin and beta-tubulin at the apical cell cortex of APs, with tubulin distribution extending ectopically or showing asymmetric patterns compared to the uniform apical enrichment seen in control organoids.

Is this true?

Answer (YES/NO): NO